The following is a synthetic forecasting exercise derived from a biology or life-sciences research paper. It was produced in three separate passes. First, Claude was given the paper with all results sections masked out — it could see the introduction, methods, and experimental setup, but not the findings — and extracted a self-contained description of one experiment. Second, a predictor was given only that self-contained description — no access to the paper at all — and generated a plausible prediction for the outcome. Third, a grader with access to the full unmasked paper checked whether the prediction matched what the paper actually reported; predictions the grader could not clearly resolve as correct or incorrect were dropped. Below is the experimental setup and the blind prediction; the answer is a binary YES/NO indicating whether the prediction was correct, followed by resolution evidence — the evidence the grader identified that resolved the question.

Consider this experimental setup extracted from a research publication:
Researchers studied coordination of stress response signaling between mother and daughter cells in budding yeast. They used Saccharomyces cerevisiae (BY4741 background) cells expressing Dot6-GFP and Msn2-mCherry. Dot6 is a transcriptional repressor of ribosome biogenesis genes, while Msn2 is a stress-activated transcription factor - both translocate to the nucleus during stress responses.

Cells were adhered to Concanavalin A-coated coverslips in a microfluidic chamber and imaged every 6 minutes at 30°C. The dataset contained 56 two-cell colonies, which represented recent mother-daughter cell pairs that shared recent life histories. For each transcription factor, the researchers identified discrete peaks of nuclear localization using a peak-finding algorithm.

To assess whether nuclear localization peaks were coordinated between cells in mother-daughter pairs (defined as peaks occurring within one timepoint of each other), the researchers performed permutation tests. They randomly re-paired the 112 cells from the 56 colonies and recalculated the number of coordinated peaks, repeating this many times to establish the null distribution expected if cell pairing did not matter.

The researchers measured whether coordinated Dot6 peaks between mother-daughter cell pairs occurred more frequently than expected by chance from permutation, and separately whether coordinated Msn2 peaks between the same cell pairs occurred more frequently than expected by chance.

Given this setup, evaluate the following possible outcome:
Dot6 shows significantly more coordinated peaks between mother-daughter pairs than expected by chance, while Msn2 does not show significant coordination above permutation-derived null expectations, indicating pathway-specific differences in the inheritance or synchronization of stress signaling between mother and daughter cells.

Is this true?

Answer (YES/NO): YES